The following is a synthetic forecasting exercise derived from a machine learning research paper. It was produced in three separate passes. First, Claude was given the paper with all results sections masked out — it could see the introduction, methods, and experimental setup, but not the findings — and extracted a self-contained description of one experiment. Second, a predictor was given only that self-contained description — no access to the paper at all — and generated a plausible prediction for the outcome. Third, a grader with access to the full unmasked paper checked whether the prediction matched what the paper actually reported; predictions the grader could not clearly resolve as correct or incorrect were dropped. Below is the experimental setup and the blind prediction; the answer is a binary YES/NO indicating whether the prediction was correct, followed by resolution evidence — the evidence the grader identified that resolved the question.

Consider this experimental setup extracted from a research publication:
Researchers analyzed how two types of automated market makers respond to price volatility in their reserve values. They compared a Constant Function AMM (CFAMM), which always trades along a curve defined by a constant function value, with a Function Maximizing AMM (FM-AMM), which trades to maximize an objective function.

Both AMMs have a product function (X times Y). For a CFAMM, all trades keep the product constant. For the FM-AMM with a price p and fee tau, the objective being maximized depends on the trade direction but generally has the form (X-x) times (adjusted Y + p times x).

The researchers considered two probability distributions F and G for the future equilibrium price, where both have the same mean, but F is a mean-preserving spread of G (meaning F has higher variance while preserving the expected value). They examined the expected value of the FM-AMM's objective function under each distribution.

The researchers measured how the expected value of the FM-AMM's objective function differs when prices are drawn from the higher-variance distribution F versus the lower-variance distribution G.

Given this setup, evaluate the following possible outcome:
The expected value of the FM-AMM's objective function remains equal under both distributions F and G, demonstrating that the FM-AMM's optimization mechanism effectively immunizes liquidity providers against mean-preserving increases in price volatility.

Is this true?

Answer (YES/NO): NO